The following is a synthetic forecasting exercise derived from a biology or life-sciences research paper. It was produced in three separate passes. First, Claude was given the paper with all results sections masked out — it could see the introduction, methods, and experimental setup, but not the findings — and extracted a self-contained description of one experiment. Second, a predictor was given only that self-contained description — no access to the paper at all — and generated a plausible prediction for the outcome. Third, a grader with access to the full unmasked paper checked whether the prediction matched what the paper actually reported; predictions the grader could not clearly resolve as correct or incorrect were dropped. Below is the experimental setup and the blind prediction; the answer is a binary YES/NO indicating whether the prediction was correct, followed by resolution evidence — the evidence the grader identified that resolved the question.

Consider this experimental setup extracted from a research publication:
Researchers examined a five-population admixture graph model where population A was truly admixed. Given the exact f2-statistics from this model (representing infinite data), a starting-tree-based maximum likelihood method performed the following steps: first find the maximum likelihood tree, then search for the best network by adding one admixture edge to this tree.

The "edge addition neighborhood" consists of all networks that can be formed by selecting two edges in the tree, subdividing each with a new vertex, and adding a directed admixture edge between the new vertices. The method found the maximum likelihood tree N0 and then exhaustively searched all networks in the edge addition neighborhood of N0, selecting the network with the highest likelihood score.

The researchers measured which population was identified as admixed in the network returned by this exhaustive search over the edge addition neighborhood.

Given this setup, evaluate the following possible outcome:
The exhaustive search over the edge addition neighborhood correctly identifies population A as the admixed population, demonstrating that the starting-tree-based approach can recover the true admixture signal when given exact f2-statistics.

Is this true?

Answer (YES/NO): NO